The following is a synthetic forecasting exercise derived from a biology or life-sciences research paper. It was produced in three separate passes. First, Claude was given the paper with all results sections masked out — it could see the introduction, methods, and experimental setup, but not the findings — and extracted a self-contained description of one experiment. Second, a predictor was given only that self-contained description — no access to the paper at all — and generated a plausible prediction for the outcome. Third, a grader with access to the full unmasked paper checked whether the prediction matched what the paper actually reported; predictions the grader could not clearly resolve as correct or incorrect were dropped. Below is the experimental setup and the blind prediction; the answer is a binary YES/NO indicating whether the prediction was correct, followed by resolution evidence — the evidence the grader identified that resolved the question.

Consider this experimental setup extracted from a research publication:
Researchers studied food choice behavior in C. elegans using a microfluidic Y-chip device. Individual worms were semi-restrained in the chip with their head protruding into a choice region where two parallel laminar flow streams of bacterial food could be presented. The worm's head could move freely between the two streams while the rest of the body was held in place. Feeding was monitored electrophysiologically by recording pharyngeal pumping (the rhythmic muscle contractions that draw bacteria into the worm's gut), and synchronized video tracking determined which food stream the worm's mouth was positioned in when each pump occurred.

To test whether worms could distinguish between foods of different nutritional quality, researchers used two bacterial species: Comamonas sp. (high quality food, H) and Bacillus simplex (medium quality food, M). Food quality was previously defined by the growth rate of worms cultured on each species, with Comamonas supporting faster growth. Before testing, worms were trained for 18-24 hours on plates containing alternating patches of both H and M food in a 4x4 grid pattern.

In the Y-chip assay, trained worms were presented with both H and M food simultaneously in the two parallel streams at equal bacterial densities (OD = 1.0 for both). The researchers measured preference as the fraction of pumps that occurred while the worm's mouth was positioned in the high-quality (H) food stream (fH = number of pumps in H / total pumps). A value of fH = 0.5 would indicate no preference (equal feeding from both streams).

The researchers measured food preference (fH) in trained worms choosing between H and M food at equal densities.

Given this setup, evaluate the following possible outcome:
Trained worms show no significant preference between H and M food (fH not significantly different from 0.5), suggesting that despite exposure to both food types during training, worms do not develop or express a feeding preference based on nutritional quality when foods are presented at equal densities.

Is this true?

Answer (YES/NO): NO